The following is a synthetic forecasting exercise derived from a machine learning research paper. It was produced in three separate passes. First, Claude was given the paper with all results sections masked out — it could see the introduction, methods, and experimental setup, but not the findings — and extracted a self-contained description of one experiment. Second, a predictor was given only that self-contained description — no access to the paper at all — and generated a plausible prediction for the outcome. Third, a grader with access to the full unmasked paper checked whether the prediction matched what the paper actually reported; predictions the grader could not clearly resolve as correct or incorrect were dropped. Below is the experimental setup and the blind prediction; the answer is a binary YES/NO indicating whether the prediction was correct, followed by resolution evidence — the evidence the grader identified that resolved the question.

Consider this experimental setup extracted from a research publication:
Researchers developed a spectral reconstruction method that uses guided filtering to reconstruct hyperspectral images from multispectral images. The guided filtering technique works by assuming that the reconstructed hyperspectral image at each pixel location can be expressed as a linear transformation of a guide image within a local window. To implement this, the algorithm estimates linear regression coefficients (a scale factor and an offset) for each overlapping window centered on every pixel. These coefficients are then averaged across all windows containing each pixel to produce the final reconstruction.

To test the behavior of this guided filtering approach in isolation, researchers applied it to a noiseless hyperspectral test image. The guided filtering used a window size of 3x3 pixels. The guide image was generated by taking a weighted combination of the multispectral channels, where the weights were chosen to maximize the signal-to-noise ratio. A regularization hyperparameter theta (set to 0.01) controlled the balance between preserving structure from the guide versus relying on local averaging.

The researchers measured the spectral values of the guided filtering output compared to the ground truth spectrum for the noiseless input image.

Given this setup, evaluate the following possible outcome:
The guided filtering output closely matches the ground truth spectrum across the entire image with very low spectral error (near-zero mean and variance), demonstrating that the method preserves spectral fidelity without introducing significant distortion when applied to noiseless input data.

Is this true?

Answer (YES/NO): NO